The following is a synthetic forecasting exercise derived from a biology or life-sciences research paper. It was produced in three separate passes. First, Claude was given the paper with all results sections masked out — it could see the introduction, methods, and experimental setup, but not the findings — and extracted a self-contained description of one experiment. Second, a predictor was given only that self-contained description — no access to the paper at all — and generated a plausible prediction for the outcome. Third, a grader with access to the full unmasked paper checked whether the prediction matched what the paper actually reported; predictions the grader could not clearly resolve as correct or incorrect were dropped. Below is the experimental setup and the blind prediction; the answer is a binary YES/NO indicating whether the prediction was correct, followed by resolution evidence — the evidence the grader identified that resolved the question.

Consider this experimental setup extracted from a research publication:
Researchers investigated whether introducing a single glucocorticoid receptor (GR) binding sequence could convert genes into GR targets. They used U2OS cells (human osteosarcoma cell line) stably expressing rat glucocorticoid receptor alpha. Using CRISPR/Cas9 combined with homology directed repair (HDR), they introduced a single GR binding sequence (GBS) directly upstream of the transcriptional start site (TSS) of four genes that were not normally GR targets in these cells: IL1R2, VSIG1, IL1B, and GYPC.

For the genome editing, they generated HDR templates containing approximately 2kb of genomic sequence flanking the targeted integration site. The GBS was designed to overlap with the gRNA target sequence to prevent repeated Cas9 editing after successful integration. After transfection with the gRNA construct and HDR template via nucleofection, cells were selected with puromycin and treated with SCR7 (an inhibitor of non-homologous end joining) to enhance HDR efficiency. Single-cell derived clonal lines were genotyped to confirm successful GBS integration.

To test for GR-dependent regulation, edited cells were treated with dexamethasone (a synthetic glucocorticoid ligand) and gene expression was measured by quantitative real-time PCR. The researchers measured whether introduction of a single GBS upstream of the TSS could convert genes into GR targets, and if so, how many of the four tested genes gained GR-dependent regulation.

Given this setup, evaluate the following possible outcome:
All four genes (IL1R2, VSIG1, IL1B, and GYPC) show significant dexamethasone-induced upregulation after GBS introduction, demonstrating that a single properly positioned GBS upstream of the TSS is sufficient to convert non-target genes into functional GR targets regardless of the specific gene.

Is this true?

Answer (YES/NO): NO